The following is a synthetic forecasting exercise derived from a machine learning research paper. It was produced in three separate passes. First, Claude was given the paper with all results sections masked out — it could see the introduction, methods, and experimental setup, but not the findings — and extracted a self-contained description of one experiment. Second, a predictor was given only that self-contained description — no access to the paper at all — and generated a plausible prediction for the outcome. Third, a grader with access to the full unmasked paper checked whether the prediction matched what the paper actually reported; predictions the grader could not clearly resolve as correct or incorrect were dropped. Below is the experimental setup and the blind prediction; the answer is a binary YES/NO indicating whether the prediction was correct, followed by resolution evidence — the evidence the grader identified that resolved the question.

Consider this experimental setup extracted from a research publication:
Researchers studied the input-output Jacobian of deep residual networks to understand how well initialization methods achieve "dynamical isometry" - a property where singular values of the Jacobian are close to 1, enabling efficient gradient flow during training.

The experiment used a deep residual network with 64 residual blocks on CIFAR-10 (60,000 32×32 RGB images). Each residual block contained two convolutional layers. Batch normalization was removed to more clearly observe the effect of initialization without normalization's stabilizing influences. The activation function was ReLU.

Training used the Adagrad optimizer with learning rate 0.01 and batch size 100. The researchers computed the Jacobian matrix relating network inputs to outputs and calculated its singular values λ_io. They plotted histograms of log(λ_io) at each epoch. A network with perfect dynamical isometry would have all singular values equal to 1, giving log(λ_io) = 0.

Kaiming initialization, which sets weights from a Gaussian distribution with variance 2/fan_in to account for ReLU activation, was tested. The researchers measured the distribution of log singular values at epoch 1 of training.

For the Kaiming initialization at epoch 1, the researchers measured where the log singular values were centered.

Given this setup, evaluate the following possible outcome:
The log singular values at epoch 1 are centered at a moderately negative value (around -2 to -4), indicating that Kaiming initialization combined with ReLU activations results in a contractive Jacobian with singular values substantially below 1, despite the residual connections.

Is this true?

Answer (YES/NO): NO